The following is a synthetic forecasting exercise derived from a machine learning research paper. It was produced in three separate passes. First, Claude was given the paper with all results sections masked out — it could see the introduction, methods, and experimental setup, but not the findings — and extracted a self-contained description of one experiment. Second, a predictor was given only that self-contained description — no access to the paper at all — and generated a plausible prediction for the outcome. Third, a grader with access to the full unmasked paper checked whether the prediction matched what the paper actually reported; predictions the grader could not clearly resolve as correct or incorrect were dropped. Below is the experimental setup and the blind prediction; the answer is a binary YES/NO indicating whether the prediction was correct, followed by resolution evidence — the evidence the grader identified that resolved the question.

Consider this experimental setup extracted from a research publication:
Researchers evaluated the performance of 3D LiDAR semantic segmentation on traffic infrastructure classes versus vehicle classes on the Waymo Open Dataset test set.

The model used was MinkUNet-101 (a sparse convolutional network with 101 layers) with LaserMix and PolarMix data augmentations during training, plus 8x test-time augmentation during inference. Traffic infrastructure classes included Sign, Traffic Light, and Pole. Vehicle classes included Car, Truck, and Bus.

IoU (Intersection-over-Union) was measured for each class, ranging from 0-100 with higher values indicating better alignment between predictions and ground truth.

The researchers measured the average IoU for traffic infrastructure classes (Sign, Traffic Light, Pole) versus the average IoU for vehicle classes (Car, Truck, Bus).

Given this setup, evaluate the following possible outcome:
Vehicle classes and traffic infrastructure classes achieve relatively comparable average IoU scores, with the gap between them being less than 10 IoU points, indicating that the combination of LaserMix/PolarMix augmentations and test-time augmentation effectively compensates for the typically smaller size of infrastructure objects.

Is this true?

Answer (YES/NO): NO